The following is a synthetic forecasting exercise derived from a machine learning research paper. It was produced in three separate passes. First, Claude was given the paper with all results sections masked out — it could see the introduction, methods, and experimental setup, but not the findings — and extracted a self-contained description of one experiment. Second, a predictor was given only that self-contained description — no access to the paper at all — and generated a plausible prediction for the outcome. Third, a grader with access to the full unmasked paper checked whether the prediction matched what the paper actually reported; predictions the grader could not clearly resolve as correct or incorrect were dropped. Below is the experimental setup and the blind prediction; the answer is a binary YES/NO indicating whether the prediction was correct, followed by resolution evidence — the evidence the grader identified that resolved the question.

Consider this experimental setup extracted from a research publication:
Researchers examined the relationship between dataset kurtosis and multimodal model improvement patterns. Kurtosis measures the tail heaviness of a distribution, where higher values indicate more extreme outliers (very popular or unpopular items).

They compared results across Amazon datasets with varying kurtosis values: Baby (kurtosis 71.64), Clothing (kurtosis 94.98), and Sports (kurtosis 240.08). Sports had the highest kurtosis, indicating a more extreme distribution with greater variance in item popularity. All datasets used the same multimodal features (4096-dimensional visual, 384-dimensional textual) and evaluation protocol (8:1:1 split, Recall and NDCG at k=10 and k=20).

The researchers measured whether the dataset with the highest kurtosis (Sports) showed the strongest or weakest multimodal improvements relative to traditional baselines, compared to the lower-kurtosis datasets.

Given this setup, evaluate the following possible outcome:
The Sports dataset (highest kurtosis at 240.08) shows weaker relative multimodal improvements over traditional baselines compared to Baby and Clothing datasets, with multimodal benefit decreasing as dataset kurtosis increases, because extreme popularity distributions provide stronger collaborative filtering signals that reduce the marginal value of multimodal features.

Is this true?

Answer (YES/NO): NO